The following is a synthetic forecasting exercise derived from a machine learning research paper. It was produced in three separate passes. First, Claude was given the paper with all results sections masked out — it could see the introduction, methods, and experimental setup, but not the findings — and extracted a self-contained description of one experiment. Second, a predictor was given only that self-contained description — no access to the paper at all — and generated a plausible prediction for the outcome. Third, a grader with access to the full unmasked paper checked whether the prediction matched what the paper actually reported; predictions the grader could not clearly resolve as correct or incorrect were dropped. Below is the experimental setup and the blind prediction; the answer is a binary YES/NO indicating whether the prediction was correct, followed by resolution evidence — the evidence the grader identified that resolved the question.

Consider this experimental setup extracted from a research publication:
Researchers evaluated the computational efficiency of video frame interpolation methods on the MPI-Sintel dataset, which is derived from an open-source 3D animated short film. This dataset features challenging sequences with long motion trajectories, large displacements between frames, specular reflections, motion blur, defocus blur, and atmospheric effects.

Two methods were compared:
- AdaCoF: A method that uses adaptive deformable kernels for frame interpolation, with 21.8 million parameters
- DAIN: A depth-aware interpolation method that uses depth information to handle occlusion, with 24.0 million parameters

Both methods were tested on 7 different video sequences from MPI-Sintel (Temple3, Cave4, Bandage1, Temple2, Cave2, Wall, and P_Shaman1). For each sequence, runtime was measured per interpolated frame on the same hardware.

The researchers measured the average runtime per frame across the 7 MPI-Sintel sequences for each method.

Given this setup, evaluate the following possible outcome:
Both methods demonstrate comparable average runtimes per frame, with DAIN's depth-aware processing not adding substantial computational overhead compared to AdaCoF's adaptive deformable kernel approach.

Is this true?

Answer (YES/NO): NO